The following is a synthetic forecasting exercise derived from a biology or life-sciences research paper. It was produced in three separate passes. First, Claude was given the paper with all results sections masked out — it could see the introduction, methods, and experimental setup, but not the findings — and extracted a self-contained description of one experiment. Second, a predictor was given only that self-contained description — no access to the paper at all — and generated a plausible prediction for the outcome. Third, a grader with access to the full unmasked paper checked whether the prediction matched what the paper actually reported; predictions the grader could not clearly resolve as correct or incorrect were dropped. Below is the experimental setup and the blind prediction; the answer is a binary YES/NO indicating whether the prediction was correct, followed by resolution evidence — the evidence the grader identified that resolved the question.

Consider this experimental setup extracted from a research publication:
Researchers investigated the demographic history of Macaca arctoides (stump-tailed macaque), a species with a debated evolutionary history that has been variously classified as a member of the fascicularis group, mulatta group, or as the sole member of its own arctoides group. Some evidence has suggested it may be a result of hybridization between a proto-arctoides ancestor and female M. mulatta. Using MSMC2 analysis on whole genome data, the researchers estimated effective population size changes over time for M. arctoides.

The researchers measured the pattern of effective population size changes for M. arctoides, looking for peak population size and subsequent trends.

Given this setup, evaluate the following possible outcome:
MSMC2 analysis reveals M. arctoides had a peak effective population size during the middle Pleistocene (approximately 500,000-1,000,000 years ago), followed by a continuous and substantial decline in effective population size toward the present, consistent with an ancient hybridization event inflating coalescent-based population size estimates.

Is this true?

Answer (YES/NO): NO